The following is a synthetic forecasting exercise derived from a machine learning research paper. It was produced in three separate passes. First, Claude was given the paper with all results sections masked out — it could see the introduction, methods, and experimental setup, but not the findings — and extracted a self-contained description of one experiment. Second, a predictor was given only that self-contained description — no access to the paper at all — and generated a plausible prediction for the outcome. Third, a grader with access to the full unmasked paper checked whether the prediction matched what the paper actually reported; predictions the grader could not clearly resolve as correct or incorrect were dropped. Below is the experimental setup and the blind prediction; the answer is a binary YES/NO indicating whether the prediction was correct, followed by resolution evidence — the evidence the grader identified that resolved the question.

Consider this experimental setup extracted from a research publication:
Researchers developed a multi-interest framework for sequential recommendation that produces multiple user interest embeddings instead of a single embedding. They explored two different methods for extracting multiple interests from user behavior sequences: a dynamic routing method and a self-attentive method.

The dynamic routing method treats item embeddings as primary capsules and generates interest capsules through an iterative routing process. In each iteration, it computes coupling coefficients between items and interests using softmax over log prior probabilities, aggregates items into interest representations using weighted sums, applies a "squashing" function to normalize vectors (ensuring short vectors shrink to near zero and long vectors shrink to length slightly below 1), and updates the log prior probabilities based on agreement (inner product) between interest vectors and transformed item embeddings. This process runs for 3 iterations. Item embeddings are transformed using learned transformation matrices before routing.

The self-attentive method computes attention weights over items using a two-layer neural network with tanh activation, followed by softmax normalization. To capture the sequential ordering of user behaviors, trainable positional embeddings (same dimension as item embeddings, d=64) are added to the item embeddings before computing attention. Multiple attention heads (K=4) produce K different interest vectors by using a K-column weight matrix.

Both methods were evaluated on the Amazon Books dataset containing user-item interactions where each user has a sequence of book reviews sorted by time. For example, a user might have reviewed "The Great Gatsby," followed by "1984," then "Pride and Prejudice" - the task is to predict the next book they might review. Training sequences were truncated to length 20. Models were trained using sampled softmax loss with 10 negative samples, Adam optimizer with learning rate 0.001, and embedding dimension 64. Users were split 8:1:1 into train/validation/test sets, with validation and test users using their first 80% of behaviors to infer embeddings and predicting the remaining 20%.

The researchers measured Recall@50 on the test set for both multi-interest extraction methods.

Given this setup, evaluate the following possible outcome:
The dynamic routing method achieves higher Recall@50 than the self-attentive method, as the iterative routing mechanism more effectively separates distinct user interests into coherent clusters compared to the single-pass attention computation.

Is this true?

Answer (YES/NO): NO